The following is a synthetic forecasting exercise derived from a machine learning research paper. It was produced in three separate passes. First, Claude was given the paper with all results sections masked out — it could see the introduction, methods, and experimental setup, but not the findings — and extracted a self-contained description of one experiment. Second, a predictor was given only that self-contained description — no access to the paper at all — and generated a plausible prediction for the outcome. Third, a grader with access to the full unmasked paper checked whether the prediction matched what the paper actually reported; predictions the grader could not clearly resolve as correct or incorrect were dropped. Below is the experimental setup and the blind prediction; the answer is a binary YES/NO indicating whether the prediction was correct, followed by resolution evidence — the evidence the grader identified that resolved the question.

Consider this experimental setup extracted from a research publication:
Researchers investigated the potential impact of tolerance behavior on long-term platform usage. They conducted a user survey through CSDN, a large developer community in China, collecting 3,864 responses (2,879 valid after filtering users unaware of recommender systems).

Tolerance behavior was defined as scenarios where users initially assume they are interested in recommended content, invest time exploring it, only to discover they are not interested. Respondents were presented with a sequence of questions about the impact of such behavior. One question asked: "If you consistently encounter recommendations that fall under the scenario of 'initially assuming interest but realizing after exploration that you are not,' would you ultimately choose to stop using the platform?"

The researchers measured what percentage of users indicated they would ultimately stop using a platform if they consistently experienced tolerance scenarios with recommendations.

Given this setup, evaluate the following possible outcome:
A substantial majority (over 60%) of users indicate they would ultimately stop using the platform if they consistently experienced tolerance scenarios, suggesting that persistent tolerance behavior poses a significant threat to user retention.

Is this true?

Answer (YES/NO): YES